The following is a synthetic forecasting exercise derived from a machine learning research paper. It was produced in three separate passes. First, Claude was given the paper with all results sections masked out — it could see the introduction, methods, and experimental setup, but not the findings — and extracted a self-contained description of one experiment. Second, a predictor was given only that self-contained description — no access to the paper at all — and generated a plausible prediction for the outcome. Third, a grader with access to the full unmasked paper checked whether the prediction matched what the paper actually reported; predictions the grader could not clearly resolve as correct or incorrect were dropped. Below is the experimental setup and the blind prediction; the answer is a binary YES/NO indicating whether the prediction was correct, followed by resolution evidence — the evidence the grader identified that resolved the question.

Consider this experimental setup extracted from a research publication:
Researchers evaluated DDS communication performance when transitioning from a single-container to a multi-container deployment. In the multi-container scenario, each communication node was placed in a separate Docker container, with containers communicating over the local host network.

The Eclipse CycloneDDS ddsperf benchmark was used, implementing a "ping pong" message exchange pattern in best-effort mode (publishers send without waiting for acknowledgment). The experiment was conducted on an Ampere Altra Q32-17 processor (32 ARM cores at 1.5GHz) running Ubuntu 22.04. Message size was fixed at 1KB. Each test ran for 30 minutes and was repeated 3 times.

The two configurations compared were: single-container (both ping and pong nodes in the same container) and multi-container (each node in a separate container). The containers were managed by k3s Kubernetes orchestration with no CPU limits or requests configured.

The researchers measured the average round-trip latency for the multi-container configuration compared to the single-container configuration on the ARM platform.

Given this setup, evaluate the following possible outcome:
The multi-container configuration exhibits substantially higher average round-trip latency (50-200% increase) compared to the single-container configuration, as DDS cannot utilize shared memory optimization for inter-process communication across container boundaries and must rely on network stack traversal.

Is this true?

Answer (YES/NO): NO